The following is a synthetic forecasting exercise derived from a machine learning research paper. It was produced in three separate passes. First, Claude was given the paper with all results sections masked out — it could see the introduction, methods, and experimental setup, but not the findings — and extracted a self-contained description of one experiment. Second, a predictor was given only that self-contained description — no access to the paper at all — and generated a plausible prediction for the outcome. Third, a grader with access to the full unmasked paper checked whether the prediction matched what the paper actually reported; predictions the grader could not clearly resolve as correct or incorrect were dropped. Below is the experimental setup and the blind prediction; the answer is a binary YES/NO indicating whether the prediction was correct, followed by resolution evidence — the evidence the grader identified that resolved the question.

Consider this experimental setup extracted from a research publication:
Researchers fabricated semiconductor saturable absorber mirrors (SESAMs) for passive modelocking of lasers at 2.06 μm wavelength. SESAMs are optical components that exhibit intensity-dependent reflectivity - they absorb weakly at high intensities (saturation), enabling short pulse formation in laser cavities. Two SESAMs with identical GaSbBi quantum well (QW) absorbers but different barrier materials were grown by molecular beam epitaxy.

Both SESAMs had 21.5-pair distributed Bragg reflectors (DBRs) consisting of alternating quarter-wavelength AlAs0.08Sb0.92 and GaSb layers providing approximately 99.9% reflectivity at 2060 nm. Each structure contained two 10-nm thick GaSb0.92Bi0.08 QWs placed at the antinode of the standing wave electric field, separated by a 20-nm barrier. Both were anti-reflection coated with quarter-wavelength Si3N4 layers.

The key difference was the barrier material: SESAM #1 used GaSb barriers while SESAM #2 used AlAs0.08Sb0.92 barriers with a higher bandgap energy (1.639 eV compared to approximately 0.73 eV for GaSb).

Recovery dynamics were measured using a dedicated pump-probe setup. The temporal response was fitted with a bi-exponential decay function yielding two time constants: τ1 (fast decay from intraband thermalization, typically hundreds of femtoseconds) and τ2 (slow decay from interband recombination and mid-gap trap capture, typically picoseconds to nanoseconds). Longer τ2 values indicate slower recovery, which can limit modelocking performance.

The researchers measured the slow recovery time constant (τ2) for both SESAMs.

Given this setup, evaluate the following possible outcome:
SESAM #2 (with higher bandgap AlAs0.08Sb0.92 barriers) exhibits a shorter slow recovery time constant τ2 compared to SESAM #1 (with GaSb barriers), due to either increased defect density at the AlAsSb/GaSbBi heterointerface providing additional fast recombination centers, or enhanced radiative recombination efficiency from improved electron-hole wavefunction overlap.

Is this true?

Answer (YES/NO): NO